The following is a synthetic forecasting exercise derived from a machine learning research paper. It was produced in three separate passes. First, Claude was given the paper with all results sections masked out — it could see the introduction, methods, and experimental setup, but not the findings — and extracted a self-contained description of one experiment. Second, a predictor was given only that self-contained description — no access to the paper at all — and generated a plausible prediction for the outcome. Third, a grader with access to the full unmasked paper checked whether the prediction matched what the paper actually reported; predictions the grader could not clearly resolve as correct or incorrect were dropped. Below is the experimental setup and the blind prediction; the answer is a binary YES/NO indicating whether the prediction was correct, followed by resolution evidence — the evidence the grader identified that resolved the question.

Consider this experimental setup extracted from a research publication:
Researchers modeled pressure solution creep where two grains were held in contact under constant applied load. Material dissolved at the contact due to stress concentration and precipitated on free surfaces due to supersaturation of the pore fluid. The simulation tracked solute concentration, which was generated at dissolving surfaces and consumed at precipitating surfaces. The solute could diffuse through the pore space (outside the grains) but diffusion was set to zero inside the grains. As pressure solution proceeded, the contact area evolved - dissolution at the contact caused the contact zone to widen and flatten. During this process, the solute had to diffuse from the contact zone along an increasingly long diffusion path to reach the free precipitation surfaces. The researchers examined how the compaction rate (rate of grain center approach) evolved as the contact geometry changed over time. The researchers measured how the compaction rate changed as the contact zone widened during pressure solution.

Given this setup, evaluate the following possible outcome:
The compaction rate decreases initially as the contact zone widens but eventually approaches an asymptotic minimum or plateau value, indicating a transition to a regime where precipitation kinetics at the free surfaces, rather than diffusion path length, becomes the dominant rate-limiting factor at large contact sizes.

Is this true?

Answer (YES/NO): NO